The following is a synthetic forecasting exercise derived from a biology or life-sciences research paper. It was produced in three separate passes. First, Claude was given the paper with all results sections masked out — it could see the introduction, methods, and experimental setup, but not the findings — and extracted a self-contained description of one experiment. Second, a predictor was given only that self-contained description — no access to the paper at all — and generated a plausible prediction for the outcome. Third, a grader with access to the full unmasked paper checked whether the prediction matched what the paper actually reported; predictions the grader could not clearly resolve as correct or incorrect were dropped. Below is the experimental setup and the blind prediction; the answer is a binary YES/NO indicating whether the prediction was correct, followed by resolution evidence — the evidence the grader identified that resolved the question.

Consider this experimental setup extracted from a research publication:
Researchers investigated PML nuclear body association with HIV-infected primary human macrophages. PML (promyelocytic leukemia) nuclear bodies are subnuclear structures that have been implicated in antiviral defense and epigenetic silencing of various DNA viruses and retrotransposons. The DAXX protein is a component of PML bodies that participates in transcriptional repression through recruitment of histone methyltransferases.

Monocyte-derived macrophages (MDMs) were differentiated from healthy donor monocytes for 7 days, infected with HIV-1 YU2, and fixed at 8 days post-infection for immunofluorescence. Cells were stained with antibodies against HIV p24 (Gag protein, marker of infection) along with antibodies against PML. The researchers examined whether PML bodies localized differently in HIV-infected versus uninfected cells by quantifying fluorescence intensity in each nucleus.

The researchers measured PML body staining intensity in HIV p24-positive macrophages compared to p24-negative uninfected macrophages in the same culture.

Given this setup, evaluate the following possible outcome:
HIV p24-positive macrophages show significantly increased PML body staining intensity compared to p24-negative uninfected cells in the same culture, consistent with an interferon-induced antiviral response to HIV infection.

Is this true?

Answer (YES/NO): YES